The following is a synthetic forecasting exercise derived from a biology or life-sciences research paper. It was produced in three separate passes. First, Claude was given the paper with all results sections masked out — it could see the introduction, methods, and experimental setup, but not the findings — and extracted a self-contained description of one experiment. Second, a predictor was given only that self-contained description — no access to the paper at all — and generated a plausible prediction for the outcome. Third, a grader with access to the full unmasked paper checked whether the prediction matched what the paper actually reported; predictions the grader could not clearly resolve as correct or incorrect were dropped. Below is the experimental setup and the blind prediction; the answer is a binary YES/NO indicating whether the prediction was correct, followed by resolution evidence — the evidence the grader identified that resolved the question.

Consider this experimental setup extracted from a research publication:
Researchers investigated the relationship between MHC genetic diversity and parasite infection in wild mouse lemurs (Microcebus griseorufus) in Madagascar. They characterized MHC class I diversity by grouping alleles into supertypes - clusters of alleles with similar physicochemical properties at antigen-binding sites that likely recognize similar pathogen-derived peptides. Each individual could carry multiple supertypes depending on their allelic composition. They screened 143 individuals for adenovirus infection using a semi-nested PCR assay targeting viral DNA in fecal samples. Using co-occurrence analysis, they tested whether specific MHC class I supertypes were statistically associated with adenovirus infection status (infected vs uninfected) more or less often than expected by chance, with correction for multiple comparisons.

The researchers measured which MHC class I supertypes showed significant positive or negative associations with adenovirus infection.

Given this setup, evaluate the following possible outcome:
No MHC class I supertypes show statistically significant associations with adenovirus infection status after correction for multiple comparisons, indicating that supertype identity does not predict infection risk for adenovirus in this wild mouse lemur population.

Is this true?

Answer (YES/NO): NO